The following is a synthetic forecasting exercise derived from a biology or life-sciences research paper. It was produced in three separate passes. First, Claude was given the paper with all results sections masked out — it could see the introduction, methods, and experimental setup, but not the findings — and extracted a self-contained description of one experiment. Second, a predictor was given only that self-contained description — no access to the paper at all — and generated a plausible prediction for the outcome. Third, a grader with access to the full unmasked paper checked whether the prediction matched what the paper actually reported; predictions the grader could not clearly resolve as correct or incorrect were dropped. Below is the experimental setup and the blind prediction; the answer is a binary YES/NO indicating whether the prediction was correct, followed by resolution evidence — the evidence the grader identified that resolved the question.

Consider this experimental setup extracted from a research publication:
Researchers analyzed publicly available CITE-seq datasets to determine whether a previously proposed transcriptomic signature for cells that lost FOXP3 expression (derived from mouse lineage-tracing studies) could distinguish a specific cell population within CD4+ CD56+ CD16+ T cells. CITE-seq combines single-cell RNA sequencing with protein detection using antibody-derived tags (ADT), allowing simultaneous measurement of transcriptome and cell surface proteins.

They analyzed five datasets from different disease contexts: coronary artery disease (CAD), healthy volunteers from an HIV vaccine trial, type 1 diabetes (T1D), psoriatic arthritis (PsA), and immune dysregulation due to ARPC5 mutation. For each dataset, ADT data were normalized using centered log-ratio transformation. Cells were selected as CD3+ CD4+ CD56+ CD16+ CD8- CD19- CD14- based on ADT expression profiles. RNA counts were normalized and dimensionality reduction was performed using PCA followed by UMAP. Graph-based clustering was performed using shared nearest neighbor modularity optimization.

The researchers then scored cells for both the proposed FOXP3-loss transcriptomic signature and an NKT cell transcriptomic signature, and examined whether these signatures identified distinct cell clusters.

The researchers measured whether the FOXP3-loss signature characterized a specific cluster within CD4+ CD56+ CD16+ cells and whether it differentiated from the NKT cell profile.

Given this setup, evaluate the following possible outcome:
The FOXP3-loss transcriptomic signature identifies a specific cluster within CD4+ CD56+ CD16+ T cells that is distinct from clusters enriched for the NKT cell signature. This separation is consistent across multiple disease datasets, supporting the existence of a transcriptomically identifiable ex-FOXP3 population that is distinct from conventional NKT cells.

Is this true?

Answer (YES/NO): NO